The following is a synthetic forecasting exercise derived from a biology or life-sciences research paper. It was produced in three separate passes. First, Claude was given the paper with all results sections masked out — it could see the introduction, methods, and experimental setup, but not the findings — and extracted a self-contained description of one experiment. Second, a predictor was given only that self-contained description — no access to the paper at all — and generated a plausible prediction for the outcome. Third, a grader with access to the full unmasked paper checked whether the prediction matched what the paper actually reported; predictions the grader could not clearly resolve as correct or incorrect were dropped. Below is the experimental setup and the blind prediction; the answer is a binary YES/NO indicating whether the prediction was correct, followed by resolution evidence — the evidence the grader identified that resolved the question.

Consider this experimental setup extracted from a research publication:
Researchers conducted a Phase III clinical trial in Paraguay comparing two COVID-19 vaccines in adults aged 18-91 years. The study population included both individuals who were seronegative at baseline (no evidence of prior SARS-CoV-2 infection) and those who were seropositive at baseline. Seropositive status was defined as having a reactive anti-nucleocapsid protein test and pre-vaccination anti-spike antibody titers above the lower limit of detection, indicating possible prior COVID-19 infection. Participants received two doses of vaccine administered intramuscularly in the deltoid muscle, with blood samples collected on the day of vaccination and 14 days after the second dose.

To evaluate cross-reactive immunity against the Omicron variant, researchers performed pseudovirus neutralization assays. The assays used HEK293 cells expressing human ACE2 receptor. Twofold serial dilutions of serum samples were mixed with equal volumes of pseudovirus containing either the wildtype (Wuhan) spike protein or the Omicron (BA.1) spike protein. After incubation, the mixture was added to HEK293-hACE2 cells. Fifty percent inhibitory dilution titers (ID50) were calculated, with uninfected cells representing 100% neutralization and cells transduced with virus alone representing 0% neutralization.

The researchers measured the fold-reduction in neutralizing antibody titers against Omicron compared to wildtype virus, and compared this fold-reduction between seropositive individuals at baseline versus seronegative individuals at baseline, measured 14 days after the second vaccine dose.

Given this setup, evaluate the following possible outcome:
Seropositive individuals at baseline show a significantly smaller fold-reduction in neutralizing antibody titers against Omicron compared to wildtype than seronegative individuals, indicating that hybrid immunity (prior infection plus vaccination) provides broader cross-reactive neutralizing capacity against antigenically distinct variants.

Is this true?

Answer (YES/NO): YES